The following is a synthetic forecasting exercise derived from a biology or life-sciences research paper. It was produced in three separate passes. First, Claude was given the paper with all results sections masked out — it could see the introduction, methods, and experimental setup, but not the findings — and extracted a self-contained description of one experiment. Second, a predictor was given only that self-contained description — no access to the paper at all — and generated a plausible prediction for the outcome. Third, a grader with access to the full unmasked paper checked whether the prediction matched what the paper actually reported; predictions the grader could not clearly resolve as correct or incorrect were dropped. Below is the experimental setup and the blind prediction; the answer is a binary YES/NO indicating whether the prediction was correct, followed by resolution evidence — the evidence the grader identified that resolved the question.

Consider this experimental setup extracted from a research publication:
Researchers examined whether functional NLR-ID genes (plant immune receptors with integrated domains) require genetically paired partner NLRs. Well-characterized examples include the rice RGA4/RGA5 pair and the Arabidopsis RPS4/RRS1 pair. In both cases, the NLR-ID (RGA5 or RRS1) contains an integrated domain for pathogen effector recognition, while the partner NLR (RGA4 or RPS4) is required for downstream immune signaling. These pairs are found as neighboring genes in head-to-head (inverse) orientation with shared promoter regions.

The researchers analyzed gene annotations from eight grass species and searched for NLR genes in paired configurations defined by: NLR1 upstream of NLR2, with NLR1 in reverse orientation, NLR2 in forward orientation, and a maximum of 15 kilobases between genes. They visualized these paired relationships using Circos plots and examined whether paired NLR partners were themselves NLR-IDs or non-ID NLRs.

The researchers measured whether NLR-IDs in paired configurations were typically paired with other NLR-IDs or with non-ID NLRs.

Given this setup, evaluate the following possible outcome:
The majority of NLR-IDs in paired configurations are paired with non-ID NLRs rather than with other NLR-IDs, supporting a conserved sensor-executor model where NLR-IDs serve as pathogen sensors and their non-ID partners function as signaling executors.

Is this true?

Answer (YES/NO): YES